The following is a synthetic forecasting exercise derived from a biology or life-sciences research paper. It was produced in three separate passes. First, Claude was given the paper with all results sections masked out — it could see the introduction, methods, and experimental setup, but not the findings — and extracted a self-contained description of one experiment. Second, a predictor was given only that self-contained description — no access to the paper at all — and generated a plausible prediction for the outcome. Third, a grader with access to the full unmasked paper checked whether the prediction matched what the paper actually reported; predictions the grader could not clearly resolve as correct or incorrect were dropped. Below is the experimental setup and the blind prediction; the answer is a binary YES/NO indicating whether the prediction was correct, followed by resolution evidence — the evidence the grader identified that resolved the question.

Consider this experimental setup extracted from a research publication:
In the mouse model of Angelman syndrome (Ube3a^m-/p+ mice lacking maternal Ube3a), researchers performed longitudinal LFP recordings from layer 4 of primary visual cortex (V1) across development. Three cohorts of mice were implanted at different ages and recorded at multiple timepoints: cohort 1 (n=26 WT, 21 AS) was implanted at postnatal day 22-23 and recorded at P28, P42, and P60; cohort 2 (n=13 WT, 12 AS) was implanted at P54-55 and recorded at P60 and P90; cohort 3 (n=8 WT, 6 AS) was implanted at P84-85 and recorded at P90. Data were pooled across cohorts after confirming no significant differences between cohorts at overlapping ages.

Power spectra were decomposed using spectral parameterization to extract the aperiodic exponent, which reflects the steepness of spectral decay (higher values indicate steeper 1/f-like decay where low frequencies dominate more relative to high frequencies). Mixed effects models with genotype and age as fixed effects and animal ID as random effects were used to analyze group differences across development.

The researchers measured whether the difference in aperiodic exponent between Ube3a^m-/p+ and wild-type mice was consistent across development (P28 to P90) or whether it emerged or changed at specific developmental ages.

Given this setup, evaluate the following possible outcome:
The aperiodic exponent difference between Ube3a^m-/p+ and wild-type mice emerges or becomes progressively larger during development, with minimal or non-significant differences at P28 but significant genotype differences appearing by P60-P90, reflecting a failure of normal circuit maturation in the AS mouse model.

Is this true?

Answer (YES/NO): NO